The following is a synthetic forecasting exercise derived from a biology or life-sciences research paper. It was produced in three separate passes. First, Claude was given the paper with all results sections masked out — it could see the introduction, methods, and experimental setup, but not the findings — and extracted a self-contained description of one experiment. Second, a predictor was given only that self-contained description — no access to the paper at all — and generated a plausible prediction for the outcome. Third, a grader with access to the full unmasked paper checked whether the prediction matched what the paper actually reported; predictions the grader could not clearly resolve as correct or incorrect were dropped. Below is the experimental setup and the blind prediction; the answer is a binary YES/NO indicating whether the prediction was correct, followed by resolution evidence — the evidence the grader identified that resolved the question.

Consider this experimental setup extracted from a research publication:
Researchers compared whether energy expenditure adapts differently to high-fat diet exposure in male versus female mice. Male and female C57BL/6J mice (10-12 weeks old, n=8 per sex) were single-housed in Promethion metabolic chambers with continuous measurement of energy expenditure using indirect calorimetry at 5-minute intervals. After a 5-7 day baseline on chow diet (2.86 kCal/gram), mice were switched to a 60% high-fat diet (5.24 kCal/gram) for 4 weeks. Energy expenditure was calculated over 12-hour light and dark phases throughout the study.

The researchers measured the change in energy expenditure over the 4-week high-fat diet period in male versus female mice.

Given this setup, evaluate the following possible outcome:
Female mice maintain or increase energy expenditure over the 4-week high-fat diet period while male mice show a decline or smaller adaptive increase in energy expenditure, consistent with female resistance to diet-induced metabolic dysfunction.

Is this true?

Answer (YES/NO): NO